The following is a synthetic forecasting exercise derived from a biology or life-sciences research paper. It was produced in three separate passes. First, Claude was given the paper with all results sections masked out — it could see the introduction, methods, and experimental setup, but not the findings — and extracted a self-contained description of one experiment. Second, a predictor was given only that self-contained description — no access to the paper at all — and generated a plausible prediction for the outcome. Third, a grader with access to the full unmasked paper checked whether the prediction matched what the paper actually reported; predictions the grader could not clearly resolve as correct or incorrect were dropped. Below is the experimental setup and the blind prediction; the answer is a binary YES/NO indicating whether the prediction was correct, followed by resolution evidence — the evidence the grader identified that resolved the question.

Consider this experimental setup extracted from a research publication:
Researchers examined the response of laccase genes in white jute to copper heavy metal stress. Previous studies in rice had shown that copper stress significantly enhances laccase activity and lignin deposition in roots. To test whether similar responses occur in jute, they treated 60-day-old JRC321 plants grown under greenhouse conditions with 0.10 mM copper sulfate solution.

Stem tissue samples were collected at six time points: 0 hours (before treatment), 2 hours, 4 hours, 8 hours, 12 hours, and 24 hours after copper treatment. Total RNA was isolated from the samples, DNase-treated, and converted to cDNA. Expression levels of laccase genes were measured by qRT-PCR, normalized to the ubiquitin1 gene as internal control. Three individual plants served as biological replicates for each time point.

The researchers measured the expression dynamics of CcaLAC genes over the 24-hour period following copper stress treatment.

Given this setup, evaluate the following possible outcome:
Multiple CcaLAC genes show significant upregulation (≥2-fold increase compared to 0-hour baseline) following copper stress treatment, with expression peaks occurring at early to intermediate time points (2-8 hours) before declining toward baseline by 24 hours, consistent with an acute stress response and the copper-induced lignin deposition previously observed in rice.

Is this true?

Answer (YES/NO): NO